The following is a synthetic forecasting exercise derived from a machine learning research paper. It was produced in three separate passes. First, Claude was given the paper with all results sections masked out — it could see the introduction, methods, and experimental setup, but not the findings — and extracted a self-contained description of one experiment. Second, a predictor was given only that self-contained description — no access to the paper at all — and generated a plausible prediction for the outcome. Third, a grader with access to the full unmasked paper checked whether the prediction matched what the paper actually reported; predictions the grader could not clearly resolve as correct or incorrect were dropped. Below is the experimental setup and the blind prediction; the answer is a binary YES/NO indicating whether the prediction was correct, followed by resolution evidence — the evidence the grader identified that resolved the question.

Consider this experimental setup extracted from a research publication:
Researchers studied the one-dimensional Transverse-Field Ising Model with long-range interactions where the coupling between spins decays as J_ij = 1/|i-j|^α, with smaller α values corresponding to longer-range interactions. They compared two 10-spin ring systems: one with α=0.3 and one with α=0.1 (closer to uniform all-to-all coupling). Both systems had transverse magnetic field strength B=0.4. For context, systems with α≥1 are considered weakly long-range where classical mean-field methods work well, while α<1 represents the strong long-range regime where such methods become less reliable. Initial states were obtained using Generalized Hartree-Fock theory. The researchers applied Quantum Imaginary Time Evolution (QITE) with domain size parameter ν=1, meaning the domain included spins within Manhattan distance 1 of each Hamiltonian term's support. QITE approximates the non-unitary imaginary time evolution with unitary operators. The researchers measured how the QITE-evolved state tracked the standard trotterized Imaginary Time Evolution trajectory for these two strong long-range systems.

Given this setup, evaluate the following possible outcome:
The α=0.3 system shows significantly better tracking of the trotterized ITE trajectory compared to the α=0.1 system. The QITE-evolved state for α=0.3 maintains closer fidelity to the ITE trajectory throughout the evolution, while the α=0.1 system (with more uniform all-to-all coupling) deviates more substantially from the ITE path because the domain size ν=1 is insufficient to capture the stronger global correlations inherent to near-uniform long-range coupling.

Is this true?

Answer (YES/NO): NO